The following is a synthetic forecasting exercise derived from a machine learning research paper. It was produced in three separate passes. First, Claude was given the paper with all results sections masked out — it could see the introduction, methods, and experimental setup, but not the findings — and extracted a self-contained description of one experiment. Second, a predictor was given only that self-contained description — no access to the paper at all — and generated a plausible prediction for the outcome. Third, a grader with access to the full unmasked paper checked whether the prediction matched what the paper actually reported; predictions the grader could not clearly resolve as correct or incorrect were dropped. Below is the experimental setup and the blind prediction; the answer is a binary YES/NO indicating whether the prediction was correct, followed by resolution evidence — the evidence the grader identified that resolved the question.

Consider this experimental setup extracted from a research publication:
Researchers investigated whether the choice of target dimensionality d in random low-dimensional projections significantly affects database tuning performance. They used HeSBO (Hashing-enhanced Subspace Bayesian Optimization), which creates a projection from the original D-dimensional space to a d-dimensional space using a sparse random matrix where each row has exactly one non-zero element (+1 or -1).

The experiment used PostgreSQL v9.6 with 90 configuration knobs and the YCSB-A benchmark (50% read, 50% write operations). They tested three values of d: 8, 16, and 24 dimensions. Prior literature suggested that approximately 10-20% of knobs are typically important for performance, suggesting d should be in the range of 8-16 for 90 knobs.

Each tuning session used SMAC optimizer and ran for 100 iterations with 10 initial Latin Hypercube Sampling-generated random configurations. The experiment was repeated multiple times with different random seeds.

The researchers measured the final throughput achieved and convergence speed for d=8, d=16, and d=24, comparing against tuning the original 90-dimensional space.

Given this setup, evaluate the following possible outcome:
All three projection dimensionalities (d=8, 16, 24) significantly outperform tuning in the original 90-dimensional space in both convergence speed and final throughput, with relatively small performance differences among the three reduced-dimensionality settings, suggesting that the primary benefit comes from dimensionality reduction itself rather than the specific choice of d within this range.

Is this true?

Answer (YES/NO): YES